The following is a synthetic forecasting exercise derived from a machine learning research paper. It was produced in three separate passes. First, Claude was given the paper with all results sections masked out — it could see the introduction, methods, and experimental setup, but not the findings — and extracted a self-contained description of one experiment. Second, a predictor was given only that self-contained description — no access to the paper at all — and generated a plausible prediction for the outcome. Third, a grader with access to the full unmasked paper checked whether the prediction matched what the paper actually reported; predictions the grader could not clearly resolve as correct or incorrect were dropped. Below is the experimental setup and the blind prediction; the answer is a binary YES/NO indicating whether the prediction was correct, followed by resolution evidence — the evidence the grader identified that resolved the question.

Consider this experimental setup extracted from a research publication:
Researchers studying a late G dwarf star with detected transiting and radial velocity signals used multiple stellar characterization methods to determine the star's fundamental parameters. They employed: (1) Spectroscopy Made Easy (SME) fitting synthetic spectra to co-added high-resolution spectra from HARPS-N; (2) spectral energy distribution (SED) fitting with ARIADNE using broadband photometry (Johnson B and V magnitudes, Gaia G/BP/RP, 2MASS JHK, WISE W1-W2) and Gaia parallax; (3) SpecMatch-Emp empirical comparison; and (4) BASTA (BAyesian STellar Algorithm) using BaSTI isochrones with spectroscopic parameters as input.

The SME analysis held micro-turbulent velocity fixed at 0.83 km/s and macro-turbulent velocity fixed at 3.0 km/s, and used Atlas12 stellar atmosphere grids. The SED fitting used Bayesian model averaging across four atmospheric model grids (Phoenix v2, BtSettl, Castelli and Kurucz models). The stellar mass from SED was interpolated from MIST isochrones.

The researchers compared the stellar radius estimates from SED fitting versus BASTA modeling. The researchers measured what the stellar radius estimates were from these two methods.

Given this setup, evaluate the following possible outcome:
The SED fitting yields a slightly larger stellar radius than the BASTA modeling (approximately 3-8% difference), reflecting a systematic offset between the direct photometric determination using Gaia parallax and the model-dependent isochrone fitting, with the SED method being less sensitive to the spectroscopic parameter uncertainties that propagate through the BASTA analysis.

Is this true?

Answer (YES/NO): YES